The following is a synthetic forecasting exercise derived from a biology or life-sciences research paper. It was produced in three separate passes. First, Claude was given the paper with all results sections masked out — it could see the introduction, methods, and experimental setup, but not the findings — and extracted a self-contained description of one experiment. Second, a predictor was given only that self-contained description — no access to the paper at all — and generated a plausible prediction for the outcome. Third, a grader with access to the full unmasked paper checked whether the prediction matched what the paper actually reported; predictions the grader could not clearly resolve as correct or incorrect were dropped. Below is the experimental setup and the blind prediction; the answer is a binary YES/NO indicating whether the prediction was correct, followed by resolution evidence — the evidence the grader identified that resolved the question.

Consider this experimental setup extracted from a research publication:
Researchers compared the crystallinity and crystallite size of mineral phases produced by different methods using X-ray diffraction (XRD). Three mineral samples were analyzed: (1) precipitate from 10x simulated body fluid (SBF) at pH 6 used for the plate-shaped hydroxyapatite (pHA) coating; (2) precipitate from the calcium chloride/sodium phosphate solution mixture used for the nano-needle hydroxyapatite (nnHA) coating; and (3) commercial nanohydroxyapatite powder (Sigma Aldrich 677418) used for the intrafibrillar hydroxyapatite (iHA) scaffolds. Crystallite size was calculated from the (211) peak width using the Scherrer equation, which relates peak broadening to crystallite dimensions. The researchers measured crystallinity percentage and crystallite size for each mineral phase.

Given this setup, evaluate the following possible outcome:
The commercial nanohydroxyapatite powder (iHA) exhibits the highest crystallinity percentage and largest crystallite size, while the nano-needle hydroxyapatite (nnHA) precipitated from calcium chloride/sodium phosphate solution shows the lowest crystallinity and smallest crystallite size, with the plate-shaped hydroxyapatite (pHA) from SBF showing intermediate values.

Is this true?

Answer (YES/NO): NO